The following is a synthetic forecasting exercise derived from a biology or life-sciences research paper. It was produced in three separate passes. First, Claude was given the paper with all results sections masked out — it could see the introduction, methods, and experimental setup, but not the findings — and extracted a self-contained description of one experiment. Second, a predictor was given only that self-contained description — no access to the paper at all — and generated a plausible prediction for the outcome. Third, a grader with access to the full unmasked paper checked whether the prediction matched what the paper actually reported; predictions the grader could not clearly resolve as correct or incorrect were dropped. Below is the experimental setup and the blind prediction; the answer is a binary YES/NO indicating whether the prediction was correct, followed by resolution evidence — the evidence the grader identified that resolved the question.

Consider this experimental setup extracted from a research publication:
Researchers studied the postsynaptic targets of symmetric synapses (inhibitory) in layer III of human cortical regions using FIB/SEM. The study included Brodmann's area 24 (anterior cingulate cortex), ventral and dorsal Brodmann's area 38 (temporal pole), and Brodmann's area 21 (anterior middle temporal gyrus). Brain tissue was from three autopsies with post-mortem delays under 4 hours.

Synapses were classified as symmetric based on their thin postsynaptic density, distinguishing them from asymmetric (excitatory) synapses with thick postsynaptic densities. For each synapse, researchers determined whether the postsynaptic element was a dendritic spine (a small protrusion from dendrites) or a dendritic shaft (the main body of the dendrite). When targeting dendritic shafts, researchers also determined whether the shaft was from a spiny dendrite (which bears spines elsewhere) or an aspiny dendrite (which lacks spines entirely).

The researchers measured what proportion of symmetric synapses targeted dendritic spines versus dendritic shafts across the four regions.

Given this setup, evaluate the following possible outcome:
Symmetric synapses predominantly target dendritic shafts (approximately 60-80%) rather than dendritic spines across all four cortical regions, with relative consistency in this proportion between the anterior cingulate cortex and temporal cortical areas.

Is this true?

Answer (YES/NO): YES